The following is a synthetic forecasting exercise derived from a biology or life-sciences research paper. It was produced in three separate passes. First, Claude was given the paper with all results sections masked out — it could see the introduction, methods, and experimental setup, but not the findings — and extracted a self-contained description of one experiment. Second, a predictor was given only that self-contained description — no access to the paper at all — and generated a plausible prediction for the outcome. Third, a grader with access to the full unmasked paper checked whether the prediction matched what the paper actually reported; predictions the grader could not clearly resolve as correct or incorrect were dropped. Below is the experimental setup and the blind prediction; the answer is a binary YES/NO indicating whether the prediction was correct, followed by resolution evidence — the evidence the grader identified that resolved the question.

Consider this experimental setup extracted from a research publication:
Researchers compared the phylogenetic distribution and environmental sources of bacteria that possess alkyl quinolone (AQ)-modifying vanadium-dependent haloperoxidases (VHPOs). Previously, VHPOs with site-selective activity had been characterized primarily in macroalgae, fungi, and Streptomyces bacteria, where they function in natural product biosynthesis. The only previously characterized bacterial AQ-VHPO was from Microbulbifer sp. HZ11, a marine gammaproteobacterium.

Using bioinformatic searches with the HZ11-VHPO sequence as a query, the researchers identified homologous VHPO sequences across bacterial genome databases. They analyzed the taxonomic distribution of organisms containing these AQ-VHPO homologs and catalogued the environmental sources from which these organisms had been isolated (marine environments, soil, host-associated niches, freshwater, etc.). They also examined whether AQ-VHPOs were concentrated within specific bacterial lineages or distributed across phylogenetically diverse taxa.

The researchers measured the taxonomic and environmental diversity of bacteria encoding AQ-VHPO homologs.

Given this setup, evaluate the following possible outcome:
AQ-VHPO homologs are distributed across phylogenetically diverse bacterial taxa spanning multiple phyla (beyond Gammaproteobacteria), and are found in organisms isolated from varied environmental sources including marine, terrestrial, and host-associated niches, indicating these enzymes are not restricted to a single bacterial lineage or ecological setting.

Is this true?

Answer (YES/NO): YES